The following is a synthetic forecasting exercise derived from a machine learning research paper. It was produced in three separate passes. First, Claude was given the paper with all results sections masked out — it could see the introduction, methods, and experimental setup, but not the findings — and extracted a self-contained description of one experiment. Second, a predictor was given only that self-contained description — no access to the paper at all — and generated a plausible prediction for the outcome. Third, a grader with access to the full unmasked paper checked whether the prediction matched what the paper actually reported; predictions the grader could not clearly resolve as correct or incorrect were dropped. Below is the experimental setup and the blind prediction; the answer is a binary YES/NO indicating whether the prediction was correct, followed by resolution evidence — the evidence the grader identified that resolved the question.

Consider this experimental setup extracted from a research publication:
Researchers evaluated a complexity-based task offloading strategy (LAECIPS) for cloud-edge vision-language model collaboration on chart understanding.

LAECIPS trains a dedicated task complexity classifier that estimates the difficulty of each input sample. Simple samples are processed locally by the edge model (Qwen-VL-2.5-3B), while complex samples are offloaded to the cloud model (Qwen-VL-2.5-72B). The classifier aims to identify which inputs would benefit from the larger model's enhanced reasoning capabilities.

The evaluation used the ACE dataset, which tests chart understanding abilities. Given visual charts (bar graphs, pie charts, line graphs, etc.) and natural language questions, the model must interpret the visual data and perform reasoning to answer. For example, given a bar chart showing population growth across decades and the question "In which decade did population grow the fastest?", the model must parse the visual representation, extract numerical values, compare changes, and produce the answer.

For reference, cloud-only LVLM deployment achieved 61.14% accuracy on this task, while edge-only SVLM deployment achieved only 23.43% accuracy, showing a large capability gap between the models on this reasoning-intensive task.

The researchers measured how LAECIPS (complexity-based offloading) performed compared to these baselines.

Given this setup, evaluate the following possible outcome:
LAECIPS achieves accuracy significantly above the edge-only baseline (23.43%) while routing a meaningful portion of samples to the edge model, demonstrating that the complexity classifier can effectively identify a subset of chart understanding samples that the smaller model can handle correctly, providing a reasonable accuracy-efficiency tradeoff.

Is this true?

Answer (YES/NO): NO